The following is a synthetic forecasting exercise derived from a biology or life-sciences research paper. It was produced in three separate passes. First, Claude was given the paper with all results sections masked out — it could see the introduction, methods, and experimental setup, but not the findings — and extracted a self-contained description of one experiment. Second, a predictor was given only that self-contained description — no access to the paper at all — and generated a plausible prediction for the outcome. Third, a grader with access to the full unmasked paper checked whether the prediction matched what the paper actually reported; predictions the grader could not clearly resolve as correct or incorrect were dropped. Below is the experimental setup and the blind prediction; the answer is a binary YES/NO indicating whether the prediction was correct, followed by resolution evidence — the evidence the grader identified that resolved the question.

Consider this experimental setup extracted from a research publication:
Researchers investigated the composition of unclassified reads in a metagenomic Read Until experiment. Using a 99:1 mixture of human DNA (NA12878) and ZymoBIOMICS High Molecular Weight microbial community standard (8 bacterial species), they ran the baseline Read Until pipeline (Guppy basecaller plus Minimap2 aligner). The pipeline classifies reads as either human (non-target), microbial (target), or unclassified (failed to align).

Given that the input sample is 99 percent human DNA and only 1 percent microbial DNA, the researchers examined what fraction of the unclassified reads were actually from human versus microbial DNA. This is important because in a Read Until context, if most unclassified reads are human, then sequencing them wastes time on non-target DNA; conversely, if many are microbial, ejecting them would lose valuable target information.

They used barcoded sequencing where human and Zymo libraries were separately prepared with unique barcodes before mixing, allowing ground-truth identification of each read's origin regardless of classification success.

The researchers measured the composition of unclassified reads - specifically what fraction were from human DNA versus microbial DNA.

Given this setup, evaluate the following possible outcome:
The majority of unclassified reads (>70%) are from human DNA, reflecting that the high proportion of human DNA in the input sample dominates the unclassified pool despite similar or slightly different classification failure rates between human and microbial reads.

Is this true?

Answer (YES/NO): YES